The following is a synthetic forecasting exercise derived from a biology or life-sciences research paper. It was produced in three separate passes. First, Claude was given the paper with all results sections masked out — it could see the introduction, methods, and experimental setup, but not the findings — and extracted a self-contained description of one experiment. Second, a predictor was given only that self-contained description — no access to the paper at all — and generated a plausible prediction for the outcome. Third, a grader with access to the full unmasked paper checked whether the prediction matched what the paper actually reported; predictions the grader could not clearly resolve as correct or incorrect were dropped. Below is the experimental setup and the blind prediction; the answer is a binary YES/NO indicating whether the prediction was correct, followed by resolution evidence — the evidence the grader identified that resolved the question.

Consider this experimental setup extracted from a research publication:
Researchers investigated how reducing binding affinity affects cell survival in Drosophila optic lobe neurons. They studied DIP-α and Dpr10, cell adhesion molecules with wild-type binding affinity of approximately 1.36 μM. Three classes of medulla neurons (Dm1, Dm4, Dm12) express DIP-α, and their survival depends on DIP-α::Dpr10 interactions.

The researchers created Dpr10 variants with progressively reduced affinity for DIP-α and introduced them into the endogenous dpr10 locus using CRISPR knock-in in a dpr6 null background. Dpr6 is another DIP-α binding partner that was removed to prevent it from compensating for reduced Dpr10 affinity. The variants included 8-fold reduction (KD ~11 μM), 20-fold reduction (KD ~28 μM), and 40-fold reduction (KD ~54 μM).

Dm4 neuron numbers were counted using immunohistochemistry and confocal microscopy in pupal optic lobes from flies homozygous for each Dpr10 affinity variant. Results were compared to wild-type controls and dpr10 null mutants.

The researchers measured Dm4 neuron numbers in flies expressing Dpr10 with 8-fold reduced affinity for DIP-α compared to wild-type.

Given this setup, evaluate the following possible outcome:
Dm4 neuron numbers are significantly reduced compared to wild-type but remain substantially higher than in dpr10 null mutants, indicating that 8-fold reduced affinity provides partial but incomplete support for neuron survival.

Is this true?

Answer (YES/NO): NO